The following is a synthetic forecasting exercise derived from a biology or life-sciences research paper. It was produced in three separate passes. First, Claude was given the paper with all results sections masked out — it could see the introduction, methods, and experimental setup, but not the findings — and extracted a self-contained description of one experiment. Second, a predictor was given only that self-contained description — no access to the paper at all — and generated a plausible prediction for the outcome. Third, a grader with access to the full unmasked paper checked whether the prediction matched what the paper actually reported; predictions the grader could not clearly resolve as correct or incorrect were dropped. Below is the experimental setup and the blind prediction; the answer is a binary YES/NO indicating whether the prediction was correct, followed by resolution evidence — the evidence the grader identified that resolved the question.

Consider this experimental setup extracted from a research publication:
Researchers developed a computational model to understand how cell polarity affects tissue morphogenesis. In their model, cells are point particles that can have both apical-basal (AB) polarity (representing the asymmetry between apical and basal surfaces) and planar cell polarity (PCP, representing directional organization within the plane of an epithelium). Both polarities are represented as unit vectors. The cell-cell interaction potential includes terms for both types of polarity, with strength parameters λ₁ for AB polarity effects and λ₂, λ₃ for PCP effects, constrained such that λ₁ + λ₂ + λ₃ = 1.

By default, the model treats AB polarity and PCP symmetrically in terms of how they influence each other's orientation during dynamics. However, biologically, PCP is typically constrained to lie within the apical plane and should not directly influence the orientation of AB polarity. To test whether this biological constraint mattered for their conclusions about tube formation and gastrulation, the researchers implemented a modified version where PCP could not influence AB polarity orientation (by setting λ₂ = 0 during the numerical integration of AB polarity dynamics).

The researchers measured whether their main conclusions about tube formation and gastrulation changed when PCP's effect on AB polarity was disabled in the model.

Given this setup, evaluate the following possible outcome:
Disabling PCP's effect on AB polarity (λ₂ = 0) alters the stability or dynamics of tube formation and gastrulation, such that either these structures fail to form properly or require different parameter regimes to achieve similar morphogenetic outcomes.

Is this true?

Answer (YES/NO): NO